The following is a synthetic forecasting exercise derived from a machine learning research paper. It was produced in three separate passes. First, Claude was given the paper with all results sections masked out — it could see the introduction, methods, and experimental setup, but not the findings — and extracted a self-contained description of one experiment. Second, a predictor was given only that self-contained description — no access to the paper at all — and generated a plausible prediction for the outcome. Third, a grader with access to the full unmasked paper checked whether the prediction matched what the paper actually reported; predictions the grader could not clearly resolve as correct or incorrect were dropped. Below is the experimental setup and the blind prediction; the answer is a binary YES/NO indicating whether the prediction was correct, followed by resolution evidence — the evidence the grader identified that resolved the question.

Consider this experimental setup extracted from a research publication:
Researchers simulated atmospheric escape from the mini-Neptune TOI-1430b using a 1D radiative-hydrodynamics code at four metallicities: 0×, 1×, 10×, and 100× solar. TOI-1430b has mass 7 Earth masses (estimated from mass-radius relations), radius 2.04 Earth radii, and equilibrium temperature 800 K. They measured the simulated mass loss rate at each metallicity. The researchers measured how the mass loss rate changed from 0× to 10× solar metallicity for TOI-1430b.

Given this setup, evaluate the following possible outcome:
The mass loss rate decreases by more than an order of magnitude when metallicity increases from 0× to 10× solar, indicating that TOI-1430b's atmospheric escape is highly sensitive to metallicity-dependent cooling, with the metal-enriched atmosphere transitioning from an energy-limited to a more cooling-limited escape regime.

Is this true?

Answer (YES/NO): NO